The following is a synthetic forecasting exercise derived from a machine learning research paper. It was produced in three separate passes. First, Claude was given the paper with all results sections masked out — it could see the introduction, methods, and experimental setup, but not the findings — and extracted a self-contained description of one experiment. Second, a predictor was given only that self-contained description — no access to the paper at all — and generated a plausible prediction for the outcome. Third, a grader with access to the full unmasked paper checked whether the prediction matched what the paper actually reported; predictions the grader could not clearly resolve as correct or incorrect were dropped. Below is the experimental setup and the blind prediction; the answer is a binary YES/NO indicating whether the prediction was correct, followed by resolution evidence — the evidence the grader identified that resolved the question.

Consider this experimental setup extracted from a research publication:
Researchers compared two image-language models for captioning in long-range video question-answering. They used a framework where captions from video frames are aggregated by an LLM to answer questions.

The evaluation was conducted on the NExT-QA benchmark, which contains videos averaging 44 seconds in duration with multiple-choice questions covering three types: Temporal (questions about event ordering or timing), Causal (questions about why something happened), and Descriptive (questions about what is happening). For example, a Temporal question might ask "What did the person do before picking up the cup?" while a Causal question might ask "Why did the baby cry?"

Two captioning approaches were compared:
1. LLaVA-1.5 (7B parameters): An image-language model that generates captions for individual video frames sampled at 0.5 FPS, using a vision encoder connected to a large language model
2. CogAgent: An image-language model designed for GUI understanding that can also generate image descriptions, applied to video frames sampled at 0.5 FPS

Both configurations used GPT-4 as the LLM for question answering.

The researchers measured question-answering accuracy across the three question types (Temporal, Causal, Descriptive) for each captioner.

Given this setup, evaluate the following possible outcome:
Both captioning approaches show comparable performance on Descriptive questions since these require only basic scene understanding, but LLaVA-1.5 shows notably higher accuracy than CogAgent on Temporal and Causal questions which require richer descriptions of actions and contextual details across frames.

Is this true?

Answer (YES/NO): NO